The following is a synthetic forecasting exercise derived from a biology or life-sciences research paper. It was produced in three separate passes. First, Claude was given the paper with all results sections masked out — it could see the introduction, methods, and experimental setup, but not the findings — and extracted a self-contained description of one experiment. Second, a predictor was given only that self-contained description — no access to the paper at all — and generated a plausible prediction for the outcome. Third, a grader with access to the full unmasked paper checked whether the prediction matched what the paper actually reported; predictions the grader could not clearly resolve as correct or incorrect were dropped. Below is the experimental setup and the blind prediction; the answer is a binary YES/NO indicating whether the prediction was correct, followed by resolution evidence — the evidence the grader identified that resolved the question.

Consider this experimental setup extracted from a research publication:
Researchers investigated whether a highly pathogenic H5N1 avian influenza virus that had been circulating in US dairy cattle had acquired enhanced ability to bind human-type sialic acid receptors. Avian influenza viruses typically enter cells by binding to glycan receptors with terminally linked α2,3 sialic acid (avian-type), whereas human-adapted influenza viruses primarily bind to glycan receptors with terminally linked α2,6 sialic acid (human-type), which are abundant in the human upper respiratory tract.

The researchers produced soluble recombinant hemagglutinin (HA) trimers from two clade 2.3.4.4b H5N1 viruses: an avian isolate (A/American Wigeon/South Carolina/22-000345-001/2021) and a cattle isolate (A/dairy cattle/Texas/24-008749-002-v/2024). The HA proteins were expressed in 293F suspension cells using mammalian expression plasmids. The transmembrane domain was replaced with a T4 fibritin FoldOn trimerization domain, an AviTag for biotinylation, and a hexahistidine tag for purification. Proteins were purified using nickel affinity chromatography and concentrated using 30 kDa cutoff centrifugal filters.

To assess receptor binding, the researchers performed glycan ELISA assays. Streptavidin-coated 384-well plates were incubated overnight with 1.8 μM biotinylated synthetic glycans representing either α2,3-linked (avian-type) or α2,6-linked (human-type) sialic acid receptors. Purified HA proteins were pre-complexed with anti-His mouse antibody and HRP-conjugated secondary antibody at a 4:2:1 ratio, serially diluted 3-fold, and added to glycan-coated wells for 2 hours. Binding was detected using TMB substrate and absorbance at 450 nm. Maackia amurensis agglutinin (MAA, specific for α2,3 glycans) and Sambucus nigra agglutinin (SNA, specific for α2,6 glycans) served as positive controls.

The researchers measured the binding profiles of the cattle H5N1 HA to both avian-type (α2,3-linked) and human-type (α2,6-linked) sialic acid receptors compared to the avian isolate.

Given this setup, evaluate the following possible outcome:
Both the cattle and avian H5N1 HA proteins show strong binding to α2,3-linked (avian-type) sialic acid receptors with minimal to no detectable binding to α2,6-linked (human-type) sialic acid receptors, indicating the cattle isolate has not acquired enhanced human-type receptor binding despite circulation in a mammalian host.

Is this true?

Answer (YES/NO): YES